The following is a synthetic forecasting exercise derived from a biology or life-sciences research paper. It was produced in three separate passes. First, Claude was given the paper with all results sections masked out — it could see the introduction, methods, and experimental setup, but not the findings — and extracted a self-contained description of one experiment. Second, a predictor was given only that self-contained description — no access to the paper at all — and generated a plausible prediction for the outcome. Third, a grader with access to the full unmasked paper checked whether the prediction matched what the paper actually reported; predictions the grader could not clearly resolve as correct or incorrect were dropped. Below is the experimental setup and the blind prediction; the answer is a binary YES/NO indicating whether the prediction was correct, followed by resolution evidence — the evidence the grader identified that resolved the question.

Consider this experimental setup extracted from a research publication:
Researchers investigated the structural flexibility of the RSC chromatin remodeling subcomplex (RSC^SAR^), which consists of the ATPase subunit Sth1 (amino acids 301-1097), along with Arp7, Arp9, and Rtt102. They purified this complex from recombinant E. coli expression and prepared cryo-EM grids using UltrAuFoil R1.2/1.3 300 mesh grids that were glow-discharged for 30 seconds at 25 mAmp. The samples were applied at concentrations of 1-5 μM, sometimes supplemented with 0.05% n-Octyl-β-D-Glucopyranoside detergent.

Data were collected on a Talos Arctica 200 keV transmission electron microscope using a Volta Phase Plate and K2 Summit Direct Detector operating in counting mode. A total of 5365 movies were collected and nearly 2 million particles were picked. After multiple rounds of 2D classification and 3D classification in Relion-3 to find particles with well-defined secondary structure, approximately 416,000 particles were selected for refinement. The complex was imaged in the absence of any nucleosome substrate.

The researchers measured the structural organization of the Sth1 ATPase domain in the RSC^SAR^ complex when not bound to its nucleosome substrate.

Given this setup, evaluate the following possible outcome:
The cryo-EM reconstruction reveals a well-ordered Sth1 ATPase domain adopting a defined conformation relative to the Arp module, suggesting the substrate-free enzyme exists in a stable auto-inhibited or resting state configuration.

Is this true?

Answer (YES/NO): NO